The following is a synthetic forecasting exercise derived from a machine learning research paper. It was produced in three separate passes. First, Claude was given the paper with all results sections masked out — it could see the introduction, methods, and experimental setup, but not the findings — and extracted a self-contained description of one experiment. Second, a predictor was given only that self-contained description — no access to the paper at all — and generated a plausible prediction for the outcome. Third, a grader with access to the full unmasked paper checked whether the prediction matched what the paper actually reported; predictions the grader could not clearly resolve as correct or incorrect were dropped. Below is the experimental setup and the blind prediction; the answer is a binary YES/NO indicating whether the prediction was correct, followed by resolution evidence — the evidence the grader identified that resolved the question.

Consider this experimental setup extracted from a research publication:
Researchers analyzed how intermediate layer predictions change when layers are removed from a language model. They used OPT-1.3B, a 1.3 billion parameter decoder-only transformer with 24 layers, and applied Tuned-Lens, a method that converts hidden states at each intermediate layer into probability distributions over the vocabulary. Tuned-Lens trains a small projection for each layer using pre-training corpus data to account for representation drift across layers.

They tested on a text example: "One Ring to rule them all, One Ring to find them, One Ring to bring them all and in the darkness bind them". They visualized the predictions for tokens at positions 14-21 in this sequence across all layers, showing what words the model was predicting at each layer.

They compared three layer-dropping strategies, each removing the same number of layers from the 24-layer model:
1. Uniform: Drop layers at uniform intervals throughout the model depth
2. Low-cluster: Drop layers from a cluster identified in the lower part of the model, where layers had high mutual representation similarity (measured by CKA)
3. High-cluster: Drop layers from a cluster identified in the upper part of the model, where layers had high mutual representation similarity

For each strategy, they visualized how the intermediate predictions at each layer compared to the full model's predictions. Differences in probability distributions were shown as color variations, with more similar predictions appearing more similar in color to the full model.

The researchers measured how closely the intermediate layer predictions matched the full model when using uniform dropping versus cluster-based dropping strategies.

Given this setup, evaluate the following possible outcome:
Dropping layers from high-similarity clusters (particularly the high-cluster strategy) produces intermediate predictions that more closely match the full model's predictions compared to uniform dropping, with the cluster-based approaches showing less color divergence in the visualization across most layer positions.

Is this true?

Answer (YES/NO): YES